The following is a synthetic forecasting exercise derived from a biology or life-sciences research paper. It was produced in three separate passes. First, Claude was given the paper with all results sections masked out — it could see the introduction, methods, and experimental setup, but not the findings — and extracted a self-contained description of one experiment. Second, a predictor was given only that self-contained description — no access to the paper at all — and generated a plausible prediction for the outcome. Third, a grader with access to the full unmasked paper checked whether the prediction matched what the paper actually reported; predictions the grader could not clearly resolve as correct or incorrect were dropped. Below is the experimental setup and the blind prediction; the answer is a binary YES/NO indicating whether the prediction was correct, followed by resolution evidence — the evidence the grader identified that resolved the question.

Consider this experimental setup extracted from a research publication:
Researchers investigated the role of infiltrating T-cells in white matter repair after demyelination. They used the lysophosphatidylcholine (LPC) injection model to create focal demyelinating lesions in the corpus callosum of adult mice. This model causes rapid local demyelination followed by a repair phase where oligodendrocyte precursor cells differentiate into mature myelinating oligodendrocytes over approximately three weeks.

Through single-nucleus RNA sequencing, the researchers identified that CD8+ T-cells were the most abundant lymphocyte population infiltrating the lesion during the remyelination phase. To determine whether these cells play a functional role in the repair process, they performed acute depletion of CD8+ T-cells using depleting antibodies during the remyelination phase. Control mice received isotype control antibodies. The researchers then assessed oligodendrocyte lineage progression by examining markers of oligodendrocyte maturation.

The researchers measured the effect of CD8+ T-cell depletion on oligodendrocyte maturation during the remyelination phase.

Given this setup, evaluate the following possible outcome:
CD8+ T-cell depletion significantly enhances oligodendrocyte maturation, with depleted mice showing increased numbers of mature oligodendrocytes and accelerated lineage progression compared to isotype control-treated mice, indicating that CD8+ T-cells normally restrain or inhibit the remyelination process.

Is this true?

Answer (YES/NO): NO